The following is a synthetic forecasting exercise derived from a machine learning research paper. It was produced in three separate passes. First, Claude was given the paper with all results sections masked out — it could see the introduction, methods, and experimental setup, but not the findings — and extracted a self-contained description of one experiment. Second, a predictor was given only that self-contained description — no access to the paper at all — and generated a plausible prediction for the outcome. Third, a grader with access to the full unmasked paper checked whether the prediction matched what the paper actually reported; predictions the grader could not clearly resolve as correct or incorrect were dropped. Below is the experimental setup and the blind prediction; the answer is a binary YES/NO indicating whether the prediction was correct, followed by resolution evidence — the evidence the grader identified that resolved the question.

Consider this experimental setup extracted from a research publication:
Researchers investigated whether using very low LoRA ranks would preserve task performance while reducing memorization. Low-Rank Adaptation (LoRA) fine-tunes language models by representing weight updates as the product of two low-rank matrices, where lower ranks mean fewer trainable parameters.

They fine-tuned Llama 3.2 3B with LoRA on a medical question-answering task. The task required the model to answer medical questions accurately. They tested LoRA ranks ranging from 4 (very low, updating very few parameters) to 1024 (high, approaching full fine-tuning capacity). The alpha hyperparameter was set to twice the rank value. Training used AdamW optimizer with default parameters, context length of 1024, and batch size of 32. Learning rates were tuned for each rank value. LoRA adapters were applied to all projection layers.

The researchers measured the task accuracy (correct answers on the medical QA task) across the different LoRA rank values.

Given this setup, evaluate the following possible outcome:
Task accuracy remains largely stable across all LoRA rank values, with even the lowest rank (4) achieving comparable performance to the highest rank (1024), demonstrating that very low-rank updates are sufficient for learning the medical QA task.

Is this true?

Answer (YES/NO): YES